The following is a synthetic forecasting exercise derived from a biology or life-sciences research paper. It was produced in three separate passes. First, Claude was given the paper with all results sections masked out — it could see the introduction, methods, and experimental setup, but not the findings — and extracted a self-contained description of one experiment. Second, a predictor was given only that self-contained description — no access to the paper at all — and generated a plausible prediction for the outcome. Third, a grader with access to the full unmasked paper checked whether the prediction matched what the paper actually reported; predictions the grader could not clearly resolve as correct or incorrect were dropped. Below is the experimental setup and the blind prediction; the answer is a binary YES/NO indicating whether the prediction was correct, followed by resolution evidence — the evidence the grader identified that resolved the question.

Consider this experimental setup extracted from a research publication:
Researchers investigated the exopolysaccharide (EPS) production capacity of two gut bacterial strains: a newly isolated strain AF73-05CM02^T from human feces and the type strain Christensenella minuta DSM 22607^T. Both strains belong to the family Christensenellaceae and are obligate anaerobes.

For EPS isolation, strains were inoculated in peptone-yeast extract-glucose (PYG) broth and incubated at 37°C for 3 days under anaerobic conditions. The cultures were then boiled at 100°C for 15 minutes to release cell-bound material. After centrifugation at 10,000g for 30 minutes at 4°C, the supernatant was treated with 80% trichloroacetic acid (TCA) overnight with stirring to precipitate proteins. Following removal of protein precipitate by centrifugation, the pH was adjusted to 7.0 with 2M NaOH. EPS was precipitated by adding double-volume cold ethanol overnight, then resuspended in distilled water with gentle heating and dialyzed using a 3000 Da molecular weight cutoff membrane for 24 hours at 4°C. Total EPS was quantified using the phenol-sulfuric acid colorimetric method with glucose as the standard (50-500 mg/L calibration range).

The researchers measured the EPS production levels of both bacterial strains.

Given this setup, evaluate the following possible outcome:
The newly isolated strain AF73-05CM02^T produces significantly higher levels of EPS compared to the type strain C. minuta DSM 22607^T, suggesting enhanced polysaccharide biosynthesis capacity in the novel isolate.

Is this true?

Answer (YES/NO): NO